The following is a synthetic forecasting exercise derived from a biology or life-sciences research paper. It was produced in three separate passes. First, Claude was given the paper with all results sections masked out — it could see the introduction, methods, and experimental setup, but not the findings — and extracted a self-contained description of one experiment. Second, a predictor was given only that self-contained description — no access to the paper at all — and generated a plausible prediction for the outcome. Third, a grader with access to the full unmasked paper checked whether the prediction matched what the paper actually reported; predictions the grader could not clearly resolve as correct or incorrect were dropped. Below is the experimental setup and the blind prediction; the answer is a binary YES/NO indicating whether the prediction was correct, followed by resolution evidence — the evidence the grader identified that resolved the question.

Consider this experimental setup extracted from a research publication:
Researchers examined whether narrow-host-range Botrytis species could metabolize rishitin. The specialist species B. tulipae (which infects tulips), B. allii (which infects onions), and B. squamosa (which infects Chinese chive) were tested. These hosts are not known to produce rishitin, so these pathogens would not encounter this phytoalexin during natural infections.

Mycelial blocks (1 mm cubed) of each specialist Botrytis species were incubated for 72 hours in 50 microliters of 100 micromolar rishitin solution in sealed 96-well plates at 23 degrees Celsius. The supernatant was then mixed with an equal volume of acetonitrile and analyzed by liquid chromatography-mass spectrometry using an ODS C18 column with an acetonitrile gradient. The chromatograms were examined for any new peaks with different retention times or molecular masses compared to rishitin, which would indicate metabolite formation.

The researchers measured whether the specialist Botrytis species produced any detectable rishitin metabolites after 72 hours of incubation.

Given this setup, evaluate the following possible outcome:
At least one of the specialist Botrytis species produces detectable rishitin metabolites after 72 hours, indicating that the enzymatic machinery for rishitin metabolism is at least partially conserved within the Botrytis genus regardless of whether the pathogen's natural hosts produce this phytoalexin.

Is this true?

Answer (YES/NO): YES